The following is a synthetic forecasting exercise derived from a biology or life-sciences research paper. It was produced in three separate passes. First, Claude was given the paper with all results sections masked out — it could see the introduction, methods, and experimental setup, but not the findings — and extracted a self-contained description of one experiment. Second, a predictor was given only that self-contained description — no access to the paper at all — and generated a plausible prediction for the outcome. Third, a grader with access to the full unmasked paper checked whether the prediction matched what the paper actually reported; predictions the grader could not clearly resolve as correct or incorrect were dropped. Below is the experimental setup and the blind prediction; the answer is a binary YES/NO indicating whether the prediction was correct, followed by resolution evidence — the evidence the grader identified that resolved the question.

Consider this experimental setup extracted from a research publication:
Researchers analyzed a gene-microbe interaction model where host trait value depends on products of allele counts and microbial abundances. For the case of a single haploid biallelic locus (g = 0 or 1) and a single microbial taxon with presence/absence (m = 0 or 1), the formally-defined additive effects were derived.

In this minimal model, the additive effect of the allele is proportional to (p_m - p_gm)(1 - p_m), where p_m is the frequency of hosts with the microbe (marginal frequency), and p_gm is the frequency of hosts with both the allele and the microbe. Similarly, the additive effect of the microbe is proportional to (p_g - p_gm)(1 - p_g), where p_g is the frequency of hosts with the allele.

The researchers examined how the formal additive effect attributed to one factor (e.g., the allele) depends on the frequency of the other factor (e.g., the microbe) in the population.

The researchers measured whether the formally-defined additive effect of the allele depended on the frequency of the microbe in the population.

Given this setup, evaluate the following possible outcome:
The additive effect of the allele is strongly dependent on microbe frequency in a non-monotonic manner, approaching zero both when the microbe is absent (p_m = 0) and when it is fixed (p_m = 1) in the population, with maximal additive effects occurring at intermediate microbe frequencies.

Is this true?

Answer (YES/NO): YES